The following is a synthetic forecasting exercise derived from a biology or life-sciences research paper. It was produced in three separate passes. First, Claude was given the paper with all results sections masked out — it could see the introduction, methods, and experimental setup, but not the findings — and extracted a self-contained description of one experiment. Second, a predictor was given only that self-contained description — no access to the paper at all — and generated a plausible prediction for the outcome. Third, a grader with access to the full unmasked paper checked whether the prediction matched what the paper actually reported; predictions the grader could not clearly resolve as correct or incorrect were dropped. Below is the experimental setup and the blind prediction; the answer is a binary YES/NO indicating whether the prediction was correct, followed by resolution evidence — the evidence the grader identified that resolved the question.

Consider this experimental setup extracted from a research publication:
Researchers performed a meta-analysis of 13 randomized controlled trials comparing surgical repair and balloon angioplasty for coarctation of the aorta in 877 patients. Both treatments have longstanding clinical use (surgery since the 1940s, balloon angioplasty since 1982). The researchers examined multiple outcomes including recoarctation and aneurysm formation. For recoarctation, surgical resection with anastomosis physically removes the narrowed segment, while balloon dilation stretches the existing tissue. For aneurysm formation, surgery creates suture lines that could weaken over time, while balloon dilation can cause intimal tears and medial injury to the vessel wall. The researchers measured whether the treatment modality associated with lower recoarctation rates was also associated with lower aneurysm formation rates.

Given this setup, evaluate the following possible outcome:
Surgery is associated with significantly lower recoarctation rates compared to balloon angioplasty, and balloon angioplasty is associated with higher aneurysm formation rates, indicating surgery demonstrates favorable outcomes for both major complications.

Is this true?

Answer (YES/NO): YES